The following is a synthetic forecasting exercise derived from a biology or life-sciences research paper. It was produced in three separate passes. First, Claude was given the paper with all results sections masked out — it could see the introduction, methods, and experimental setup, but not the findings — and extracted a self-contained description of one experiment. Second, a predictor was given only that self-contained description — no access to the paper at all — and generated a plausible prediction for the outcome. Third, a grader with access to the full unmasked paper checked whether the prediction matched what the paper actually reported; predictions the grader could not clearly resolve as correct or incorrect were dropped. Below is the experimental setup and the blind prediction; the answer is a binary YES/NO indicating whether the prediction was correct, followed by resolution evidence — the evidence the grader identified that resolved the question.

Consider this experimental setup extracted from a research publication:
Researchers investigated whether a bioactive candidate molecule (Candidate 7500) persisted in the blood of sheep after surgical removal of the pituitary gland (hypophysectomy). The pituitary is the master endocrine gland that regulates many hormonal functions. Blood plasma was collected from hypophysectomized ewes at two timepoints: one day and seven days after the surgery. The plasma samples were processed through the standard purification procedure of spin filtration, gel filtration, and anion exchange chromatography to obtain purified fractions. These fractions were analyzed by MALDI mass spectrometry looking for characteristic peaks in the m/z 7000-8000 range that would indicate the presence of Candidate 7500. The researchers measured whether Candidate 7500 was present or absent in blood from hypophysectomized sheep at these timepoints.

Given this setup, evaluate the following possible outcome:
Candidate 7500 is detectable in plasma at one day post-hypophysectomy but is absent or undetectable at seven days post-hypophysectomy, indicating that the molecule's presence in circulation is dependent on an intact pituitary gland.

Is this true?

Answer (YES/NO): NO